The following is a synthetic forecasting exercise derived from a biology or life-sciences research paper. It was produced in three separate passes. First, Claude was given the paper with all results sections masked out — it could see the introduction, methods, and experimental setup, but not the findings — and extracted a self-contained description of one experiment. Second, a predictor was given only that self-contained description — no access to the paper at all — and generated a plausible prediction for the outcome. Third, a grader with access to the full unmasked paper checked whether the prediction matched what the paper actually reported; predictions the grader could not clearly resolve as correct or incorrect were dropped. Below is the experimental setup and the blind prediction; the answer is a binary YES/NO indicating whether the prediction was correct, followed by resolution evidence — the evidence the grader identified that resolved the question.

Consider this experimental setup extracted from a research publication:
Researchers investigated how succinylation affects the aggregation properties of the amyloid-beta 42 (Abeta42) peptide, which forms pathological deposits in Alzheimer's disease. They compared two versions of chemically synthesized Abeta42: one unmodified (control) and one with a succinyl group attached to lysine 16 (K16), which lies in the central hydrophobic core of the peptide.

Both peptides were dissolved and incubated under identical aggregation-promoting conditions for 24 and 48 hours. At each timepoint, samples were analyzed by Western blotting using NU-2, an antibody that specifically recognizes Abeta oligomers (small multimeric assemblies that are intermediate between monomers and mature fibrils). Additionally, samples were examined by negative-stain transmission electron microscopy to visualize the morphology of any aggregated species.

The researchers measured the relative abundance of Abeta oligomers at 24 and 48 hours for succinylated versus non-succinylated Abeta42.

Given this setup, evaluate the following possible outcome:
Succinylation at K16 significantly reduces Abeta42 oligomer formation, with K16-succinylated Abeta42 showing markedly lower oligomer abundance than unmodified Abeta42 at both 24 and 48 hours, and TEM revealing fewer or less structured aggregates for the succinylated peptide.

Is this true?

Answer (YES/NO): NO